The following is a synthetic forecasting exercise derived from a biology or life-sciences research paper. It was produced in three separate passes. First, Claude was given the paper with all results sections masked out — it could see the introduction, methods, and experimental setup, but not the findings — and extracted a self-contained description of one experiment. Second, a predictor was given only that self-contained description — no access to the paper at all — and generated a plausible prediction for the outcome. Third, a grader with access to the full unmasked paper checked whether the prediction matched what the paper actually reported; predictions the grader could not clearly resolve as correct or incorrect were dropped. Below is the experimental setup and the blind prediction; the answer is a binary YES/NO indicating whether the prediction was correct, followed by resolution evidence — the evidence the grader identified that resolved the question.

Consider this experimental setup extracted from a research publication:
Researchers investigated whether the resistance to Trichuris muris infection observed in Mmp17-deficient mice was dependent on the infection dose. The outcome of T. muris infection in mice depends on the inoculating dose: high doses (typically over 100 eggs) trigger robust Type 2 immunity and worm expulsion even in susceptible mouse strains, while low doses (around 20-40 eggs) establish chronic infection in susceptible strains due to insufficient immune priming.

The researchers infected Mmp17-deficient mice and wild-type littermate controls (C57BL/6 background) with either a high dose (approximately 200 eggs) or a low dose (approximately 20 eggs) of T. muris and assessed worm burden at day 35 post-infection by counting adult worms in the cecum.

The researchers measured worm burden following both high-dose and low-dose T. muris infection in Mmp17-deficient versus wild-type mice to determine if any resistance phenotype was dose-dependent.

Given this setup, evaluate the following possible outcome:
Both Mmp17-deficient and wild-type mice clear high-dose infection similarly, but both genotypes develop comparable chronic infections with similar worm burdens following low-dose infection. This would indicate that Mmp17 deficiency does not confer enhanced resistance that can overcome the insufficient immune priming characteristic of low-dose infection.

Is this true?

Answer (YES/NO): NO